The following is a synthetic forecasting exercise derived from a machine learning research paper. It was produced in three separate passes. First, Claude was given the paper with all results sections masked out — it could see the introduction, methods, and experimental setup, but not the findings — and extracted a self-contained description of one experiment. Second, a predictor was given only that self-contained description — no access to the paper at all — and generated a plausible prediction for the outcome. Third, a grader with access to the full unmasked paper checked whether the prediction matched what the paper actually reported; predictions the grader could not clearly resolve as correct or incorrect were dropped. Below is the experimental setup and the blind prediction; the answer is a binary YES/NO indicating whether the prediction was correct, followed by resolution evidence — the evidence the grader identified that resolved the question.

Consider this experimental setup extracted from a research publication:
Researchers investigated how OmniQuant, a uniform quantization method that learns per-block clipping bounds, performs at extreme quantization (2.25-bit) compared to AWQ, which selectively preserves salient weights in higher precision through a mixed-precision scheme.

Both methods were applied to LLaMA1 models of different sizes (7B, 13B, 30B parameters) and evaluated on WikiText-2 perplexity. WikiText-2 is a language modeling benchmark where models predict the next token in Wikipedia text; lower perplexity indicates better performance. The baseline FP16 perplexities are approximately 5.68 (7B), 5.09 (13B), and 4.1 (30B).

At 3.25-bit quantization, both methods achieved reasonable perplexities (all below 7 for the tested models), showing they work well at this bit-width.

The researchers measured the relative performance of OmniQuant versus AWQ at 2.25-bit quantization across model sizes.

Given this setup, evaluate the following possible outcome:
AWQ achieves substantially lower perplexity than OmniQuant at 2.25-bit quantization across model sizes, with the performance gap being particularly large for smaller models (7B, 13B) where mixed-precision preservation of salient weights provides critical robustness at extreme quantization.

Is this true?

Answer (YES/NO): NO